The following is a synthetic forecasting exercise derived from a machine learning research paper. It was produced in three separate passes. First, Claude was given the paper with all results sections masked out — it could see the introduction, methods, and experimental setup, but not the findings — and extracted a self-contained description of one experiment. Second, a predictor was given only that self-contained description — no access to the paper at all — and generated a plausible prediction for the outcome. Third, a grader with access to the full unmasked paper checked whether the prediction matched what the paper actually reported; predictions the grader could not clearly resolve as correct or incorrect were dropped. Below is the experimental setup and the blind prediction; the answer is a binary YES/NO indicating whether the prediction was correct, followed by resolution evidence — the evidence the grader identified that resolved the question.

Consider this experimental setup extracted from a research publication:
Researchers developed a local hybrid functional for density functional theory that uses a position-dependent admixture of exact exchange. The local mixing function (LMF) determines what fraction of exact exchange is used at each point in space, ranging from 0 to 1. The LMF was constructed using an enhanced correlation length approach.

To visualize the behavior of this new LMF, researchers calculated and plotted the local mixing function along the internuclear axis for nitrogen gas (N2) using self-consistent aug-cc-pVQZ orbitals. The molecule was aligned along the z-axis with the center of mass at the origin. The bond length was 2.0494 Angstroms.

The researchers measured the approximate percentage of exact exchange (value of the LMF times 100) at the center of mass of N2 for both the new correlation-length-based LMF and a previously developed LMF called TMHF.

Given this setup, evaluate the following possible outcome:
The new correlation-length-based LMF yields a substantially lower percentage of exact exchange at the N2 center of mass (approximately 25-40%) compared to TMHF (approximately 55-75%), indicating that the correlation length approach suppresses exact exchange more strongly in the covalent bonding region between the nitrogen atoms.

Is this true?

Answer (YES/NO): NO